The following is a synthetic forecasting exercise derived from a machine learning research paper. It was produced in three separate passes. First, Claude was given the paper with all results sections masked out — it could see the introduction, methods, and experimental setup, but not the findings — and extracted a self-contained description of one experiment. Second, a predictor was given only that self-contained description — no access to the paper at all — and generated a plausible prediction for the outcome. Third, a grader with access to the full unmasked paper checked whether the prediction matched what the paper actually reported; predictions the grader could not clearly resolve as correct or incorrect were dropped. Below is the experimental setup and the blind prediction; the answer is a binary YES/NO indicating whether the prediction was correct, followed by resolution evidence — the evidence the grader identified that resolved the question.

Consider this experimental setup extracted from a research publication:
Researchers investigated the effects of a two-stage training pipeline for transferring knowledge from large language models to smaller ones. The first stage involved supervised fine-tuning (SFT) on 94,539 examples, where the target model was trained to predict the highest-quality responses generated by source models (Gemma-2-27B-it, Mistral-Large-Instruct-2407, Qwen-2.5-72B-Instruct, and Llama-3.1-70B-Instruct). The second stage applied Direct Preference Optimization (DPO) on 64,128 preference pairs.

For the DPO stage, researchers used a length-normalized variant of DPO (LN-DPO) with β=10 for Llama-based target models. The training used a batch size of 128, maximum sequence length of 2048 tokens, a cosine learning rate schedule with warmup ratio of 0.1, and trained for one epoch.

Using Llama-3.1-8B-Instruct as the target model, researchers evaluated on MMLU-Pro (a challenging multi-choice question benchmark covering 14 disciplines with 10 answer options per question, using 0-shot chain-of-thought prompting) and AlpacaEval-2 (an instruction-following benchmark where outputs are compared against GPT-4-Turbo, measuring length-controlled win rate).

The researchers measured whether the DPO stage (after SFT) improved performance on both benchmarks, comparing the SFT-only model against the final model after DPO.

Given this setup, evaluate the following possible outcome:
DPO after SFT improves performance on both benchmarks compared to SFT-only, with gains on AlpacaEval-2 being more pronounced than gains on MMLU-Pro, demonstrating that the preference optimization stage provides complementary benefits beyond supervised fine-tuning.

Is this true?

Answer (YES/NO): YES